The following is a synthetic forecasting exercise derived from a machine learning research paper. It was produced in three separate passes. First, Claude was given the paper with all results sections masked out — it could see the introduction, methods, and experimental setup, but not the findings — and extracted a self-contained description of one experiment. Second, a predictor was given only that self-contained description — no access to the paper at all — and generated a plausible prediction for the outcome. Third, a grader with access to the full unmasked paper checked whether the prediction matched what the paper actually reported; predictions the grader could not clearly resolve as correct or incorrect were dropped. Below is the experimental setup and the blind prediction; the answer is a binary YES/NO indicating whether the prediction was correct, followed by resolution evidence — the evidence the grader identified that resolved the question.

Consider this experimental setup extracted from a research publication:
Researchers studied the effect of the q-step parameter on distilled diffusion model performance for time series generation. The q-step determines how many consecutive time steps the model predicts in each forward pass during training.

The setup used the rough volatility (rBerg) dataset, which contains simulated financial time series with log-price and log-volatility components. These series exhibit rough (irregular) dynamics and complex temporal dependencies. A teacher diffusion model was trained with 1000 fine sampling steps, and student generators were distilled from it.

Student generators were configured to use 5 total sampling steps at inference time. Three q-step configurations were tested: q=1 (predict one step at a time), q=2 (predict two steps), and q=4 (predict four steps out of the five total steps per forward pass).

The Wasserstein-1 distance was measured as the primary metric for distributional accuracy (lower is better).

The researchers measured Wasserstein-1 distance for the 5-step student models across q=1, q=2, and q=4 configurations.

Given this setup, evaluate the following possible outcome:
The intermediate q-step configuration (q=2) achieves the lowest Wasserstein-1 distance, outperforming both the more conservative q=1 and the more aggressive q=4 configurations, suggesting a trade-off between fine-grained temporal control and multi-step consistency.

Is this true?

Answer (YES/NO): YES